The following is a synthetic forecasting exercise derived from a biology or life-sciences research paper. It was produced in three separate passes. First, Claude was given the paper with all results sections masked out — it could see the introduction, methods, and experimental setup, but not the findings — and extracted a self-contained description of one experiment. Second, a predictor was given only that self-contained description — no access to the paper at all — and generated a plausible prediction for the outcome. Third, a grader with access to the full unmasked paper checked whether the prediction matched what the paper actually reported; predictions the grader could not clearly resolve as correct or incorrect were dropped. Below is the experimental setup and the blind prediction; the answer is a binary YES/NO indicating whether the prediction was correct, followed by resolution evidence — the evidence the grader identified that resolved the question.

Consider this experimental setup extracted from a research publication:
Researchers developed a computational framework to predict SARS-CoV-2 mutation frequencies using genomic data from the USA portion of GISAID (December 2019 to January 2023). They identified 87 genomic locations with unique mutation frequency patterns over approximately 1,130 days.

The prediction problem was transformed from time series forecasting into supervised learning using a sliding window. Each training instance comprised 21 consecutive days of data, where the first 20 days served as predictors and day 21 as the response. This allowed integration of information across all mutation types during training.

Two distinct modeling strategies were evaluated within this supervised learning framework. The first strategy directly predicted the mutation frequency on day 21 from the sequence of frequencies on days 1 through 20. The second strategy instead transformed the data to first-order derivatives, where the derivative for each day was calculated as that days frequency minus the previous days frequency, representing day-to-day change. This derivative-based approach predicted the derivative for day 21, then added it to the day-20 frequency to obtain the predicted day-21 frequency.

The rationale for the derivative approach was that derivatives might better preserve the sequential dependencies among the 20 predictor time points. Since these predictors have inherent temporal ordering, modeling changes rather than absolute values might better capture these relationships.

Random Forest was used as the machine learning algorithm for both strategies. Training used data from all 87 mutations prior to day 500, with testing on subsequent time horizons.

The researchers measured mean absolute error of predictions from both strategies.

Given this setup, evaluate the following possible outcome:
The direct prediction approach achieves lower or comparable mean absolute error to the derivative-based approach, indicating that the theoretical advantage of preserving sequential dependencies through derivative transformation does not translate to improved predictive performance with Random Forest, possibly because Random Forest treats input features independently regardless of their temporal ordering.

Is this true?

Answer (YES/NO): NO